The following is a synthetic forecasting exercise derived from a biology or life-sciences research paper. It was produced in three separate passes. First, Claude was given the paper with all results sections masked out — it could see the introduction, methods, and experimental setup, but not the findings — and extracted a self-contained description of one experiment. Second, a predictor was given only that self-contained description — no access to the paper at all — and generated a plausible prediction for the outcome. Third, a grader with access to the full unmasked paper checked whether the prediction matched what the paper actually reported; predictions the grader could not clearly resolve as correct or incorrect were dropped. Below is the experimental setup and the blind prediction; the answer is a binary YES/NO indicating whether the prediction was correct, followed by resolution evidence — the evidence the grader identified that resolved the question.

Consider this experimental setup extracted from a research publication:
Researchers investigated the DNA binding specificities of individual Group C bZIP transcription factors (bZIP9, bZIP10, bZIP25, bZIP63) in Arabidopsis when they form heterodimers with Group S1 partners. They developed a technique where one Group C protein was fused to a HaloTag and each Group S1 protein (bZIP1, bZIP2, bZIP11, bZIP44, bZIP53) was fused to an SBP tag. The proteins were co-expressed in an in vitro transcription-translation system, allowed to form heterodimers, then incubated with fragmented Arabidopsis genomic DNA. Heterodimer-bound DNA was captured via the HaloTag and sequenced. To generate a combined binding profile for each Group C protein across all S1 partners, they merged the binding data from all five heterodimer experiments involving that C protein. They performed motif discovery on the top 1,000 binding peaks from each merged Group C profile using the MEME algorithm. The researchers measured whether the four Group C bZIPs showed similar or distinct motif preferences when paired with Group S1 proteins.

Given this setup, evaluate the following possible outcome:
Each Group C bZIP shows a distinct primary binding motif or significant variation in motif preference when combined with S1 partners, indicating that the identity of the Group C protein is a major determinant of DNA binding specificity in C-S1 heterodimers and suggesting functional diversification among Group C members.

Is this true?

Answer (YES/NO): NO